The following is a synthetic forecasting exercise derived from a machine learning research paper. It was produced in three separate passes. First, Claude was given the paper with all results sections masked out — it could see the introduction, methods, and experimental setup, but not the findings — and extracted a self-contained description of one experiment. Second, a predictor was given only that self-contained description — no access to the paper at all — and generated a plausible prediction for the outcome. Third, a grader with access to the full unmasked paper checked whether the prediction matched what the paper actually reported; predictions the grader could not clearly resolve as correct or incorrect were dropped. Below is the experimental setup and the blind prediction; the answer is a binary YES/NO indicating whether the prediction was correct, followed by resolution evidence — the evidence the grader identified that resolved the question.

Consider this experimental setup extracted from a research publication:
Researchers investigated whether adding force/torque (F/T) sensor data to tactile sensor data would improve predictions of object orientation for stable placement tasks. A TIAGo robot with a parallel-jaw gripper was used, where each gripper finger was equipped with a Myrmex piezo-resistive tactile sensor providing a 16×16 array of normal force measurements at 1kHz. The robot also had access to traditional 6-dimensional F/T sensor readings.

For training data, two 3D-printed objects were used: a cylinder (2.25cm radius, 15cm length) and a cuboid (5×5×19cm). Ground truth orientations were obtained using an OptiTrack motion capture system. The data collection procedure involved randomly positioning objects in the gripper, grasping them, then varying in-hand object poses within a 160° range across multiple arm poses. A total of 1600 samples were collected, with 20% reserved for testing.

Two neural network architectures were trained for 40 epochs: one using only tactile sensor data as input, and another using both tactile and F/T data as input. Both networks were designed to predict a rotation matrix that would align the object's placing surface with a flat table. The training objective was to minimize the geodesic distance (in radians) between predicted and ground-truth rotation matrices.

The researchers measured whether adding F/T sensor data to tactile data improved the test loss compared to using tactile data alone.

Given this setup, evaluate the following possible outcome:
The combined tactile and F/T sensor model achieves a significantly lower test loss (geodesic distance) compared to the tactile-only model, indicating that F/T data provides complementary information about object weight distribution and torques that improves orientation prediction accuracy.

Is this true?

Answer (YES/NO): NO